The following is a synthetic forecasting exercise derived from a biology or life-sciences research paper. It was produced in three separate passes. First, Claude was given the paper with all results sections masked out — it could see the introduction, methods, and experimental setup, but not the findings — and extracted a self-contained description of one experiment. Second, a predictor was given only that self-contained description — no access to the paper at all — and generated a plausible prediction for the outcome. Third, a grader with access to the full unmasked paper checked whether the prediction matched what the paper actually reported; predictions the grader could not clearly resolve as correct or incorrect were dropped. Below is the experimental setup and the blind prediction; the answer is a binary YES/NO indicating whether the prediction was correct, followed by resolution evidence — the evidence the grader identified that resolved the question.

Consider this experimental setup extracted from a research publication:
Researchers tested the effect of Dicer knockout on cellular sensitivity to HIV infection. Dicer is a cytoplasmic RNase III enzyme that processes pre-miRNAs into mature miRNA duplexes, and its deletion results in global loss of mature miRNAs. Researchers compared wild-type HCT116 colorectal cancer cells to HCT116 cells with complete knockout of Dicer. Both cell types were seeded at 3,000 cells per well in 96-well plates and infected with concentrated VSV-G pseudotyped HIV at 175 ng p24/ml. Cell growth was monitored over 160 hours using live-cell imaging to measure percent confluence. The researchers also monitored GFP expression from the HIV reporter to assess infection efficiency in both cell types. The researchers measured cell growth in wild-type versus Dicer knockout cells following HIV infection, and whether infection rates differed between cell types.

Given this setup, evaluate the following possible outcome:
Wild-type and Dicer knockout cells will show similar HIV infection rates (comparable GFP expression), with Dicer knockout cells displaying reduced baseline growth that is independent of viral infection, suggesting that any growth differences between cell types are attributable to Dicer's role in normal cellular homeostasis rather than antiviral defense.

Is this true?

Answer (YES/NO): NO